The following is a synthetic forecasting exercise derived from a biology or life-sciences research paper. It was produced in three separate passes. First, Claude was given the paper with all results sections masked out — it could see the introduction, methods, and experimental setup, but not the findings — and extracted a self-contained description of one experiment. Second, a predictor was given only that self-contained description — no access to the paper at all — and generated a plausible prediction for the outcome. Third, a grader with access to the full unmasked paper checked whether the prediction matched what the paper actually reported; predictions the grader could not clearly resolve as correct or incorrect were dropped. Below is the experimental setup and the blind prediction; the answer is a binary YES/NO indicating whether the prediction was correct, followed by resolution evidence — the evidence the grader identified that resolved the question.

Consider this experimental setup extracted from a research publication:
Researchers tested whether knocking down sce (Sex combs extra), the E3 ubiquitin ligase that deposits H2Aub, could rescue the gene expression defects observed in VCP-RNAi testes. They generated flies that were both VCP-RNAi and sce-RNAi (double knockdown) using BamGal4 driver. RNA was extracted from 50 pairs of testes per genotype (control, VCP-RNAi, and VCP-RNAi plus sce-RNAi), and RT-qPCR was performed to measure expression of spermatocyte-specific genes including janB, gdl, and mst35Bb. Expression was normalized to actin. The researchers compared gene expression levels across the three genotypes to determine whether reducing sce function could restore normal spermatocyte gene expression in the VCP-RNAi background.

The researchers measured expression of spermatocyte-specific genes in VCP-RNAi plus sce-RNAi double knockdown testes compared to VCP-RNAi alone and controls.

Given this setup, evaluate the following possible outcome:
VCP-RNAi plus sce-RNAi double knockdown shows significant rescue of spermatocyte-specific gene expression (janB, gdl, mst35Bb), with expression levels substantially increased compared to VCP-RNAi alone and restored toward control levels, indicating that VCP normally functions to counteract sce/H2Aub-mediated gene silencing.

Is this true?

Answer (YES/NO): YES